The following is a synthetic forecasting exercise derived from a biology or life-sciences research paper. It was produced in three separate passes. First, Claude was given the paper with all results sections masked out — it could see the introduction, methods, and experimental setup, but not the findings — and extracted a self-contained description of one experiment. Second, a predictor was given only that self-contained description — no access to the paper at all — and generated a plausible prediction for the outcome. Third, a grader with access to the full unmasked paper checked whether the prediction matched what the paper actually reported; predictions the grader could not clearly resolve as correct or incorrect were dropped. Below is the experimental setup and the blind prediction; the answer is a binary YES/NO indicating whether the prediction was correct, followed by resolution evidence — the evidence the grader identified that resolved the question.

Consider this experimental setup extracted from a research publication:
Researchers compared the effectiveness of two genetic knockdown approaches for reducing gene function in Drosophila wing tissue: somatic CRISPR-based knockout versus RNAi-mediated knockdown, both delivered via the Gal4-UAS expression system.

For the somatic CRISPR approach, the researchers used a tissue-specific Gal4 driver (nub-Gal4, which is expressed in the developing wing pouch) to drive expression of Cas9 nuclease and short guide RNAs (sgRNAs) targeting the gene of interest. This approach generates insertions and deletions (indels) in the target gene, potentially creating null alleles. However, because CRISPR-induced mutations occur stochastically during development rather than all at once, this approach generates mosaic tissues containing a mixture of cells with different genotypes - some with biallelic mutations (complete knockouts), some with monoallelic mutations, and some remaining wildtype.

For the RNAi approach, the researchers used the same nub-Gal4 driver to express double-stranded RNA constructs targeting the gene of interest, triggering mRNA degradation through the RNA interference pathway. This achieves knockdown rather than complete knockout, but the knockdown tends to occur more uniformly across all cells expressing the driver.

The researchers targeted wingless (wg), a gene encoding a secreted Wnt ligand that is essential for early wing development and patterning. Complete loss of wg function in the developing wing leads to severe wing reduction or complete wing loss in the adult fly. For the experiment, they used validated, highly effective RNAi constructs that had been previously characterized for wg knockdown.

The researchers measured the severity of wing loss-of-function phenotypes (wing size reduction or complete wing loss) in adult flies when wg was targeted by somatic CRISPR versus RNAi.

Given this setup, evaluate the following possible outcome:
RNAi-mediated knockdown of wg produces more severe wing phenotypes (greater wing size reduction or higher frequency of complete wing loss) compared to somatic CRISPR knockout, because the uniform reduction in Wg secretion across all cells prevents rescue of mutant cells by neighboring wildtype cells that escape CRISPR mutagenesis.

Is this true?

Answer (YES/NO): YES